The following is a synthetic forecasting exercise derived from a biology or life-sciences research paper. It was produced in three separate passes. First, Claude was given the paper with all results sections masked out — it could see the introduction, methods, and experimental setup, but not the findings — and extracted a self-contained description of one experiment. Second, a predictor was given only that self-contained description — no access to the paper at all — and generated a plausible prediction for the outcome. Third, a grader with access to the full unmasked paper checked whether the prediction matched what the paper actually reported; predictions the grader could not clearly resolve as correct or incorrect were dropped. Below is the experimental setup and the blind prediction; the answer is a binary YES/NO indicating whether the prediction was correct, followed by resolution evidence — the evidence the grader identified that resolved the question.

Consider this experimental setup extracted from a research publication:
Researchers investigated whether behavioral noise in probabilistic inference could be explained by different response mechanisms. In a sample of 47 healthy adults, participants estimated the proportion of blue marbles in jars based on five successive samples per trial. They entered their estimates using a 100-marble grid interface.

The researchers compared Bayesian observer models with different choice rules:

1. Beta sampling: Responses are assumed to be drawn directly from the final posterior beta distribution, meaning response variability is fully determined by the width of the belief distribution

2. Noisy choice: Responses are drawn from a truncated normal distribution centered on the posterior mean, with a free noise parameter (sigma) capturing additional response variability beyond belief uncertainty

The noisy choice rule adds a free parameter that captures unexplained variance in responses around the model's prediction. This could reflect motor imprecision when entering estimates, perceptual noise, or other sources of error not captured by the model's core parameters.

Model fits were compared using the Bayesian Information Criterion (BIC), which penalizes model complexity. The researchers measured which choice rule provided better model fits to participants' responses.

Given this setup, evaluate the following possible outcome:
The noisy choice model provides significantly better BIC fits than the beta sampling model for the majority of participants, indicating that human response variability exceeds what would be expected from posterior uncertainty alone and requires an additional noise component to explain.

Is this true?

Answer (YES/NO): YES